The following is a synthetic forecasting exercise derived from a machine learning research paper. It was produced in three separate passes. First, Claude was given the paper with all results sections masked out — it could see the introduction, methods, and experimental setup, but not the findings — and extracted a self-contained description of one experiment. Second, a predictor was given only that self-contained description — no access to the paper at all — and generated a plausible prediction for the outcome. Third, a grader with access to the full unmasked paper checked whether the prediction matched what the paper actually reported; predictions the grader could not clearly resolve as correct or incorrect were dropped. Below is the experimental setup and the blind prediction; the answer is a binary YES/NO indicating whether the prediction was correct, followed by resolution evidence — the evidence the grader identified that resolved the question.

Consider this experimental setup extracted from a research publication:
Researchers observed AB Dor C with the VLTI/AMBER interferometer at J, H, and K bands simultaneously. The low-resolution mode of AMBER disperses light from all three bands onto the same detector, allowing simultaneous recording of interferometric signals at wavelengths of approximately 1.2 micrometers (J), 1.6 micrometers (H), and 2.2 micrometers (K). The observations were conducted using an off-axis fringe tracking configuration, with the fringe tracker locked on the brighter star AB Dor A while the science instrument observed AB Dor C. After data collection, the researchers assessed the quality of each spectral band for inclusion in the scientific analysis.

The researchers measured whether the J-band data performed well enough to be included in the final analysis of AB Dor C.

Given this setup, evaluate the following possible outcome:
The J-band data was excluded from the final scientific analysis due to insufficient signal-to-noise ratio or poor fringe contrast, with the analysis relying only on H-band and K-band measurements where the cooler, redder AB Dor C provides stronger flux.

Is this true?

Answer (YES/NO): NO